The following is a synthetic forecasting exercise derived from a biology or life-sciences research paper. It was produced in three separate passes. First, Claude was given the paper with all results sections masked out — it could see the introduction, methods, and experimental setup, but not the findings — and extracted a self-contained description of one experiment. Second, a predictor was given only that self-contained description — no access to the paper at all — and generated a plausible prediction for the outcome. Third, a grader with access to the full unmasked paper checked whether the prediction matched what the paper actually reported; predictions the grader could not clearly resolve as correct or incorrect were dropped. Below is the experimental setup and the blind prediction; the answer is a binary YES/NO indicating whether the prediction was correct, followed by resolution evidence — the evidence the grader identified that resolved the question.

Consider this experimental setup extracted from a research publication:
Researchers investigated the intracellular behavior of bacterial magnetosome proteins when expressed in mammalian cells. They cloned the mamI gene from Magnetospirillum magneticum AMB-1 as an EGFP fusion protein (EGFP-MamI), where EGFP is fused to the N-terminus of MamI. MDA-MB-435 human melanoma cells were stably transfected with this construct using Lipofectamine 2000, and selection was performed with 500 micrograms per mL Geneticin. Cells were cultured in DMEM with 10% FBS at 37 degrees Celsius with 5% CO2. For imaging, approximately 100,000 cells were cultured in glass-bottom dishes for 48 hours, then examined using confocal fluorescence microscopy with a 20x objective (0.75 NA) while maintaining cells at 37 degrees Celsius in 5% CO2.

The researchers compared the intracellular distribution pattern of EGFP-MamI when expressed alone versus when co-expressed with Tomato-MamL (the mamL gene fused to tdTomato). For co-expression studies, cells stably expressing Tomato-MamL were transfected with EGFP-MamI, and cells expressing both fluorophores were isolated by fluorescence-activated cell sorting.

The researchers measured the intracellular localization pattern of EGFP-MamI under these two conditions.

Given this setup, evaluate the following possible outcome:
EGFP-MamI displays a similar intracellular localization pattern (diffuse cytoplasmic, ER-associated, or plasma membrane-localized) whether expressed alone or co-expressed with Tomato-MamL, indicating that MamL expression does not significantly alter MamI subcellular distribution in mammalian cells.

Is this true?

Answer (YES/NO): NO